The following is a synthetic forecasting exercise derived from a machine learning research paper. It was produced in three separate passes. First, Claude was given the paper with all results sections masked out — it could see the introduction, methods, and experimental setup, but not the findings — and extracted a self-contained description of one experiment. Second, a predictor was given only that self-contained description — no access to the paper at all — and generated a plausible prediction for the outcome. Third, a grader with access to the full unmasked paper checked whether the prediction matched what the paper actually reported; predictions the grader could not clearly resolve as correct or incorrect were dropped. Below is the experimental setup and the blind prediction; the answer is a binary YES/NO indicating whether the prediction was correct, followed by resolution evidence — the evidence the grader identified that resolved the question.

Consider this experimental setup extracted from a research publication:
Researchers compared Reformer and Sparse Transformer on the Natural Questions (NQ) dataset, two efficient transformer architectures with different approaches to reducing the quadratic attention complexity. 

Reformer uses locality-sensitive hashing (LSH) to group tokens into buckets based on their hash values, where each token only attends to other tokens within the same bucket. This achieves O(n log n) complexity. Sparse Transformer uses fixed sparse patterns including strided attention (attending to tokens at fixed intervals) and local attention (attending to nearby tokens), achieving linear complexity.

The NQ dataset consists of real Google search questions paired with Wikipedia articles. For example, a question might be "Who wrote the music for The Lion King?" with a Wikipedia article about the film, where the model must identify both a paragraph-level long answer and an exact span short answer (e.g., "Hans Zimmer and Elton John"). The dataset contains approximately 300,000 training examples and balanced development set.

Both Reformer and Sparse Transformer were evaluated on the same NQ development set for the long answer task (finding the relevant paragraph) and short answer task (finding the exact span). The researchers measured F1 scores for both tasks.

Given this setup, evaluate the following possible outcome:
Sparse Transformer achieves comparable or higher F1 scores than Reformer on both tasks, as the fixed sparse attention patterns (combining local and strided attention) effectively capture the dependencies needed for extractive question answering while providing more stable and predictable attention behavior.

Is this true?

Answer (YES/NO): NO